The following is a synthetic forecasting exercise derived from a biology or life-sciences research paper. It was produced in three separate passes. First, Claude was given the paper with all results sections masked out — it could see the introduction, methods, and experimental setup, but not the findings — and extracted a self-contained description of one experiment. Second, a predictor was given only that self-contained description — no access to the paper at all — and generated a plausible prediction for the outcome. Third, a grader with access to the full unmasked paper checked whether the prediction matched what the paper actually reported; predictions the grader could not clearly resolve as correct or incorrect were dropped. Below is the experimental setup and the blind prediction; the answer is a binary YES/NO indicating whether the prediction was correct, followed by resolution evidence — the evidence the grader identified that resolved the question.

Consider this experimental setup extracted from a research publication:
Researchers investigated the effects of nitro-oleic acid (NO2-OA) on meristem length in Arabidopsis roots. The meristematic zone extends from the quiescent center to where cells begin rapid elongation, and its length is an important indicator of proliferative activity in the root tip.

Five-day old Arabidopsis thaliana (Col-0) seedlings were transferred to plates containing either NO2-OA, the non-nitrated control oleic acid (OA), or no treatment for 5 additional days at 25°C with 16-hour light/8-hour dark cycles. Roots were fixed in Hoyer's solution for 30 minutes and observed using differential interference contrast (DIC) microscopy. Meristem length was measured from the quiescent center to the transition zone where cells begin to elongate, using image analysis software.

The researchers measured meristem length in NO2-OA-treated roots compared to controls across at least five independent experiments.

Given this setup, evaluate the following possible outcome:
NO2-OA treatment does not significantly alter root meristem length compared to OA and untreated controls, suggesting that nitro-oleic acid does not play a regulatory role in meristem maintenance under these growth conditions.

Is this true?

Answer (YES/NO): NO